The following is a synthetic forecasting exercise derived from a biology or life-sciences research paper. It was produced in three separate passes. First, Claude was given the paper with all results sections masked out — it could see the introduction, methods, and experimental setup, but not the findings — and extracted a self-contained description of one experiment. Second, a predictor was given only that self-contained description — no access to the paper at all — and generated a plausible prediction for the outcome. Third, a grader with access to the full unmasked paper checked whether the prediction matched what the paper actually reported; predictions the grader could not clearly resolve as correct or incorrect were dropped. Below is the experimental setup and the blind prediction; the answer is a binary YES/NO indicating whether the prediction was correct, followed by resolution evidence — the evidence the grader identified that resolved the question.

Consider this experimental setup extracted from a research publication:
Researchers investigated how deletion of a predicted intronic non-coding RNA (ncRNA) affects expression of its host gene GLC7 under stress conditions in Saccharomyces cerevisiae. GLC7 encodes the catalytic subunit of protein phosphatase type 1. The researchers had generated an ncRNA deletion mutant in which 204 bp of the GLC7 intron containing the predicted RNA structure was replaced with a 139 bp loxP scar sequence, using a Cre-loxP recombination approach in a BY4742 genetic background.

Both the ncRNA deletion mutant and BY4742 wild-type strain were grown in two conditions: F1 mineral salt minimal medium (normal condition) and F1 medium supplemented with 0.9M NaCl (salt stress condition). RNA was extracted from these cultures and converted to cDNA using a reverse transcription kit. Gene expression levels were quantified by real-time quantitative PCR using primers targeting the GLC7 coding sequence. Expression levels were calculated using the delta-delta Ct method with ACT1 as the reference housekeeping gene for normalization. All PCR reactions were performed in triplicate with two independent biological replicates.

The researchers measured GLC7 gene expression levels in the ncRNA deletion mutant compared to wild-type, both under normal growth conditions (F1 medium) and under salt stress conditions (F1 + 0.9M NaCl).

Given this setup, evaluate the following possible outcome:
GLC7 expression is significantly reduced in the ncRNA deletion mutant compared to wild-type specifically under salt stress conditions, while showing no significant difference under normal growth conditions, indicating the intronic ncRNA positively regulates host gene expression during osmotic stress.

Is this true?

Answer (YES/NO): NO